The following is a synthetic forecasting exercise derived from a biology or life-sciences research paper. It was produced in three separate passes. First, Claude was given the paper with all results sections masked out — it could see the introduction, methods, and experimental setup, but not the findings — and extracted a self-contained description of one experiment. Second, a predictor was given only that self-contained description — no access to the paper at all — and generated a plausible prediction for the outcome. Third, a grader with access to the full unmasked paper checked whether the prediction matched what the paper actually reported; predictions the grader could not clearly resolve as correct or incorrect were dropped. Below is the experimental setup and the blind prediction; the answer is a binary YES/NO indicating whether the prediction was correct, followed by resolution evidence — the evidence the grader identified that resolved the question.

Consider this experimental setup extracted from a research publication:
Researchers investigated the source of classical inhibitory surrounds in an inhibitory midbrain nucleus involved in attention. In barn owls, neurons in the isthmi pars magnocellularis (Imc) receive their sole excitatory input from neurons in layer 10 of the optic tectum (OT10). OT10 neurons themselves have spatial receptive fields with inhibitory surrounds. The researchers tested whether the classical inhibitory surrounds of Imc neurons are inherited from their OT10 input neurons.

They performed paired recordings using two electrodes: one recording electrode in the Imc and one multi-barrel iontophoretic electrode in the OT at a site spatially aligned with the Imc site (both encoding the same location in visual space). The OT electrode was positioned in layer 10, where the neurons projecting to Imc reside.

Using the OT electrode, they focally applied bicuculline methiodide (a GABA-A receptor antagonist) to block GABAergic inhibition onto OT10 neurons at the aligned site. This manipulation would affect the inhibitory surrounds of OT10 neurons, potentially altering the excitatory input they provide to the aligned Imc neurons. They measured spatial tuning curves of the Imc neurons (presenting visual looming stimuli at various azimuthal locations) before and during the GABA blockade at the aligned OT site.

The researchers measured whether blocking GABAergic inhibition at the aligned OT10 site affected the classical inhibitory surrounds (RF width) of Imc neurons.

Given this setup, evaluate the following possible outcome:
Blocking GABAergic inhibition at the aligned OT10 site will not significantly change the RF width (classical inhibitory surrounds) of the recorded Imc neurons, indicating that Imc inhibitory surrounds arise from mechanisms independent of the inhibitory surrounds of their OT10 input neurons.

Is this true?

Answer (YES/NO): NO